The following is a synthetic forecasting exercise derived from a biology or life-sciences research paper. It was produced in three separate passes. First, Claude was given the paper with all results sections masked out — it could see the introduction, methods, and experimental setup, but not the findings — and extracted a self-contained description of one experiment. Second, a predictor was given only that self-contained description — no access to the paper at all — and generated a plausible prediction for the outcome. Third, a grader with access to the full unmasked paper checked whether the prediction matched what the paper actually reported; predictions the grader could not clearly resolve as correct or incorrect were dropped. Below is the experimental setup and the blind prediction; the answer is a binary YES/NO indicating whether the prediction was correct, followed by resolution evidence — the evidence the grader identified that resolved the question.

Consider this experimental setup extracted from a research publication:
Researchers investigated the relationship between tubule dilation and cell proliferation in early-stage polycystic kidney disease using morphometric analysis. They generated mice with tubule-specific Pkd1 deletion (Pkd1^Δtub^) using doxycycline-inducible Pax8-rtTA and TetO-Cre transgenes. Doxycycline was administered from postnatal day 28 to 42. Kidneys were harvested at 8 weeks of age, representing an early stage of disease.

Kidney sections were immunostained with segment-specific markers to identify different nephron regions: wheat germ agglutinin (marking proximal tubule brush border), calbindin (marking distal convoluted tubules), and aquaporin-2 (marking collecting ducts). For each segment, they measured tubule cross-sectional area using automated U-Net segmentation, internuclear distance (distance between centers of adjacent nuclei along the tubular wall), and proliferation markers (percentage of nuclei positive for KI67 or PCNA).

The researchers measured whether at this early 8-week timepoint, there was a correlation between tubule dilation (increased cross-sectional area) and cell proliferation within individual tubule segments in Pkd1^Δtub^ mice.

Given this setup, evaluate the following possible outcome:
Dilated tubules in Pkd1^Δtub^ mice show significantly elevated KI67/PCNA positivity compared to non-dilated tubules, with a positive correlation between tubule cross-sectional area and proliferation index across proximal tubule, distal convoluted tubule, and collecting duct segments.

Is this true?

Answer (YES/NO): NO